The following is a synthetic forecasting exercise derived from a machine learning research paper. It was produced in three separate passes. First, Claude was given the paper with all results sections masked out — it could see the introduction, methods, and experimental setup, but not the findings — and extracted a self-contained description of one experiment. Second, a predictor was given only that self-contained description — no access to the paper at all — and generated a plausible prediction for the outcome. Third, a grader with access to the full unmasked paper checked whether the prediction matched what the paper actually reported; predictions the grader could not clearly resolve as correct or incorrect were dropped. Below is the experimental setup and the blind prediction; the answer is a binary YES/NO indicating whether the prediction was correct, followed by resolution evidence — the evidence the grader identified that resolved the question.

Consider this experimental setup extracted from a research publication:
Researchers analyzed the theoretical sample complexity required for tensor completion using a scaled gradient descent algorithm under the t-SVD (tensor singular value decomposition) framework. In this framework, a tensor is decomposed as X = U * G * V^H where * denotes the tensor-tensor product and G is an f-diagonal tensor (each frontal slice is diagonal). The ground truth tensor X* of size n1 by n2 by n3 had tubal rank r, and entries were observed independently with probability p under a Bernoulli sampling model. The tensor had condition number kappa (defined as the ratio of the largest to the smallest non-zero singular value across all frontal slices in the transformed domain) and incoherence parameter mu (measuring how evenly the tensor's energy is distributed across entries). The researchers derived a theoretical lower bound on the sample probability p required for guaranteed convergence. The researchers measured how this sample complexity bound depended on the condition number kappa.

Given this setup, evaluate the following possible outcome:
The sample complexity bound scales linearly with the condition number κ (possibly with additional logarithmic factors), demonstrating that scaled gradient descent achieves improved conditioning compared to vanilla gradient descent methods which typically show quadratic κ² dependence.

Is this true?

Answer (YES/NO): NO